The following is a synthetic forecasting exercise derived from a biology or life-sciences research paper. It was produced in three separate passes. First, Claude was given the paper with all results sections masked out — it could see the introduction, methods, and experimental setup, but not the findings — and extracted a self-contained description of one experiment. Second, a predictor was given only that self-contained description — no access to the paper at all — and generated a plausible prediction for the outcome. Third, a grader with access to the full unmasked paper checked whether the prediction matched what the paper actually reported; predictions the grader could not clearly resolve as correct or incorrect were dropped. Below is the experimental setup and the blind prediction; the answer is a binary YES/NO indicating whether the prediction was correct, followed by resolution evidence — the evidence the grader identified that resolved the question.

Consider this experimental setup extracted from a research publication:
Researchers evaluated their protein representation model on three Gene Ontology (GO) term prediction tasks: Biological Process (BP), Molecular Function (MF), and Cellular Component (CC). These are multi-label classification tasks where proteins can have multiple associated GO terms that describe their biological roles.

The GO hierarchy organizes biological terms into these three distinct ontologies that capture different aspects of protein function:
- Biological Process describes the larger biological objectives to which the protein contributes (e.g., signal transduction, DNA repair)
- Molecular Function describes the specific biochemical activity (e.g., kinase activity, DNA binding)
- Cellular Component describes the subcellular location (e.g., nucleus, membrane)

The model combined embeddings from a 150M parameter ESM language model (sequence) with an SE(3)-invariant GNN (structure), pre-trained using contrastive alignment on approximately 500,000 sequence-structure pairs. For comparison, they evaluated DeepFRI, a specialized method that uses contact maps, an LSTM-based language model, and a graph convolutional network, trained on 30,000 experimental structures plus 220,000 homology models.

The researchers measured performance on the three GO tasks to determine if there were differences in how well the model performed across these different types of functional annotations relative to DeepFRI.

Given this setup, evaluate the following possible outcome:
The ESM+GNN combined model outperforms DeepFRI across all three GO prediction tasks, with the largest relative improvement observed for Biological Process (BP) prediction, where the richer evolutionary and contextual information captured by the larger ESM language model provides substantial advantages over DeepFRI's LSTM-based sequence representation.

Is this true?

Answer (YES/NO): NO